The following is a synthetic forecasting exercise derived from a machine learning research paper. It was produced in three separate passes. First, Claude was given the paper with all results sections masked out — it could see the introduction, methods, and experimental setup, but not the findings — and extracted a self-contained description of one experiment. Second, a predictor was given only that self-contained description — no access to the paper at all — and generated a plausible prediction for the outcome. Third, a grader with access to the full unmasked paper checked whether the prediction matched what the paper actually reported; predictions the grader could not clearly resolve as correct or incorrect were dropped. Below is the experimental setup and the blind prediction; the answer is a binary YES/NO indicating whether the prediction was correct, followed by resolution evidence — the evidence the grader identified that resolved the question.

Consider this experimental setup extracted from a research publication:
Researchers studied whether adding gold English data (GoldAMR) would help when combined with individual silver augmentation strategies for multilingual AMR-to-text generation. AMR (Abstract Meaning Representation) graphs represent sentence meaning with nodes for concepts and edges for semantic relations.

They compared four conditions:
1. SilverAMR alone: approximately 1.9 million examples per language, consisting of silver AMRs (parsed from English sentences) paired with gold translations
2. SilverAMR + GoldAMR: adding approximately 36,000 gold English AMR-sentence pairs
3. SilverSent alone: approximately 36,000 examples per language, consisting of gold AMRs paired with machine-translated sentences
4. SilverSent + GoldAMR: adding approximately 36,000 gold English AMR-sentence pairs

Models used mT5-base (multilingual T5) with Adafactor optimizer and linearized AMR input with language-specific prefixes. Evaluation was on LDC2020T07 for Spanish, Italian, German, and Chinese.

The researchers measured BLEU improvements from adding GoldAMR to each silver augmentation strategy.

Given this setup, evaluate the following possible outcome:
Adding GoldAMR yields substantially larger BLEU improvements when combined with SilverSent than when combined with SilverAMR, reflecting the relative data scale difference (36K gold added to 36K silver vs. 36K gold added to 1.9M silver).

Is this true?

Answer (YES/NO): NO